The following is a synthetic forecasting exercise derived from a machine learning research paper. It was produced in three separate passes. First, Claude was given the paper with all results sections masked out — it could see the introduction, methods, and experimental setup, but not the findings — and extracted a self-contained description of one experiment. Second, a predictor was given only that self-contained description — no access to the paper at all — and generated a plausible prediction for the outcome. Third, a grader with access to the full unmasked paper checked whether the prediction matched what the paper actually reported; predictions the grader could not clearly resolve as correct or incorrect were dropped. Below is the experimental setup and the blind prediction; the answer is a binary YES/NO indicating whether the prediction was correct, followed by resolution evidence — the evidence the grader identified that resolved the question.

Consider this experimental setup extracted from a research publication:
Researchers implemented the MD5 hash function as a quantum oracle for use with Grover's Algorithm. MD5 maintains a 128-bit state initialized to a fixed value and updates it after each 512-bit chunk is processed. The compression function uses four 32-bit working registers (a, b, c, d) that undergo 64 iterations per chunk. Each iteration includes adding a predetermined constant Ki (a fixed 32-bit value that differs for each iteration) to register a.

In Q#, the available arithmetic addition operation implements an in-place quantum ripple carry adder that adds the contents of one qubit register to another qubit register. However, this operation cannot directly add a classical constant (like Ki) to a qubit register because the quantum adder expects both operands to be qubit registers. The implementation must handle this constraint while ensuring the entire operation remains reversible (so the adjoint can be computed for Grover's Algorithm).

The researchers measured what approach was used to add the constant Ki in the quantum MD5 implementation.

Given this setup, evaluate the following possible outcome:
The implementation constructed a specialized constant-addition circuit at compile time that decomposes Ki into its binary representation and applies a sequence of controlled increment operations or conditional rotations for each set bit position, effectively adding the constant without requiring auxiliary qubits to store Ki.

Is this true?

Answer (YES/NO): NO